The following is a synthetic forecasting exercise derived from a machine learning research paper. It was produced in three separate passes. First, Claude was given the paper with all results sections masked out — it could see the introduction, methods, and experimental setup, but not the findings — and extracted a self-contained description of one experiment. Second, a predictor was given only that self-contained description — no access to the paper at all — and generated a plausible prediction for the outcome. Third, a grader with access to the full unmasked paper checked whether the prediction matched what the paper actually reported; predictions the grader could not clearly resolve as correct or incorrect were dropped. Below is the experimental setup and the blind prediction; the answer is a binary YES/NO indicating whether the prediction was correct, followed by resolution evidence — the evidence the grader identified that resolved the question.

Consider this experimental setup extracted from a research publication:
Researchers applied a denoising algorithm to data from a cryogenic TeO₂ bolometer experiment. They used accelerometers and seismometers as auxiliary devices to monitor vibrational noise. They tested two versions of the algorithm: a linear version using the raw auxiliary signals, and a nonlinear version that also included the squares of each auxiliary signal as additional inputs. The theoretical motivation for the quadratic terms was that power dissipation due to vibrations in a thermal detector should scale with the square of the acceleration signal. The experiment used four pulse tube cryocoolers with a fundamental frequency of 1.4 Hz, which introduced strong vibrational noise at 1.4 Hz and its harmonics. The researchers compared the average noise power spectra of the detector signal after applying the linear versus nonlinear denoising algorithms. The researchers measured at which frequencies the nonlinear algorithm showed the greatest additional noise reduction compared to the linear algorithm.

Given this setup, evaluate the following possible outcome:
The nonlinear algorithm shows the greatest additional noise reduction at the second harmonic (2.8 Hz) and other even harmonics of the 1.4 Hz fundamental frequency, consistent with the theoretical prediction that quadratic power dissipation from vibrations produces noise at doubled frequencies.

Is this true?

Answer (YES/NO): NO